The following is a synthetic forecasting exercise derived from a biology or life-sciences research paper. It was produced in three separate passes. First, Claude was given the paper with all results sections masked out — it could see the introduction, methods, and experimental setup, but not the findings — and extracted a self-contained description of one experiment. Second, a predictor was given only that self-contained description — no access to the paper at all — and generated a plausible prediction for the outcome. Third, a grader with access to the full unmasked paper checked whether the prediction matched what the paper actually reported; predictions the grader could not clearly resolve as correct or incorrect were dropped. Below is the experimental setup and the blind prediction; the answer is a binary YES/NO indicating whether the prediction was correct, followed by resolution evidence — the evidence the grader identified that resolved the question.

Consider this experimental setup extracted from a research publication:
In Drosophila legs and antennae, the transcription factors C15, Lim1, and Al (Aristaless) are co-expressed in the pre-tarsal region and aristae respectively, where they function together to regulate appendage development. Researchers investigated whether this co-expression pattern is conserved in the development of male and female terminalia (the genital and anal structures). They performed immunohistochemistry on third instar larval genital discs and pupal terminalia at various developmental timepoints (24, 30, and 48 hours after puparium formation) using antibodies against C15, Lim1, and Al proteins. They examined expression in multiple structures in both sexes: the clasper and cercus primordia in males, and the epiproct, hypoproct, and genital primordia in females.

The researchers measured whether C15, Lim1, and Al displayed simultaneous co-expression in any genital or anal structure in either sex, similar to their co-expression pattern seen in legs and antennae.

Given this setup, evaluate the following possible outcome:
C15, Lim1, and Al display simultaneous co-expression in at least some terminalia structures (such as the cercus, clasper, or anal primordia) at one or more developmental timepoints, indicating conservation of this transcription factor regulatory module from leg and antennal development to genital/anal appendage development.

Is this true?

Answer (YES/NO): NO